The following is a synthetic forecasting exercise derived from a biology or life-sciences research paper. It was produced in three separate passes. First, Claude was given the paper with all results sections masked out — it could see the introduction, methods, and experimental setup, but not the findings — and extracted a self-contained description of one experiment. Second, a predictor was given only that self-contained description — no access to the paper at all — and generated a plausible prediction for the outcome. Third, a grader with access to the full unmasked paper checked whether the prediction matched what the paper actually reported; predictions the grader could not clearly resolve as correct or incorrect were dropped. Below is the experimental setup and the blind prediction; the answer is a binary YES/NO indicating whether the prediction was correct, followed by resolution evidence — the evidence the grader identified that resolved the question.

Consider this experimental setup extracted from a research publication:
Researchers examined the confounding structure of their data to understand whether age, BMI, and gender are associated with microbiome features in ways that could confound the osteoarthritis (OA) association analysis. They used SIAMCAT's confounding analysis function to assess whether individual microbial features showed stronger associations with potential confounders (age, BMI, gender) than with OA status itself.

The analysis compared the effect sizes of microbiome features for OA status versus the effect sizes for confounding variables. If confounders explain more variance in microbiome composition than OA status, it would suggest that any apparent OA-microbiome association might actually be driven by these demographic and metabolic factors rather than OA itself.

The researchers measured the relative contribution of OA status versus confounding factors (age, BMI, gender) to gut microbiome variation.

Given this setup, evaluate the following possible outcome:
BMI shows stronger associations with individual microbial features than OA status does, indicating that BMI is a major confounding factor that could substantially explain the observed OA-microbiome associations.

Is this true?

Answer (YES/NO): YES